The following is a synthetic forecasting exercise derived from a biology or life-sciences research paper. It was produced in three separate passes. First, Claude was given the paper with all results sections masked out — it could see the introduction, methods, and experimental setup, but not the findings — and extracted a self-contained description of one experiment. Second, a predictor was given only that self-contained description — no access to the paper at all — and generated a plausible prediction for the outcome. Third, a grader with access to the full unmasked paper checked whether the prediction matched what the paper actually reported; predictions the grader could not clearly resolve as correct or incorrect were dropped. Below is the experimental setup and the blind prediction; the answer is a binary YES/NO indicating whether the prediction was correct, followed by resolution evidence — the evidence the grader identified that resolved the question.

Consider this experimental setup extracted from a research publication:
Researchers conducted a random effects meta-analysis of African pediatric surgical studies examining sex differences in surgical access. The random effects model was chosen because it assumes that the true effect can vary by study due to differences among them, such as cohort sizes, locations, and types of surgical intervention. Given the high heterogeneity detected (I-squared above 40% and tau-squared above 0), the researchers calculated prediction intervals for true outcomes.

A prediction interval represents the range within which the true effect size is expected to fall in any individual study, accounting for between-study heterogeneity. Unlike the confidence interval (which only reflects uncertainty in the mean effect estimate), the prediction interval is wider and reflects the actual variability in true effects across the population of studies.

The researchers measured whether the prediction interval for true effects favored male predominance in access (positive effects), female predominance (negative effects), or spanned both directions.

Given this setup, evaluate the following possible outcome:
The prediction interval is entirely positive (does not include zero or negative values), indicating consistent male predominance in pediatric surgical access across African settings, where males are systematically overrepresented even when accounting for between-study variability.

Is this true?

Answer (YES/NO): NO